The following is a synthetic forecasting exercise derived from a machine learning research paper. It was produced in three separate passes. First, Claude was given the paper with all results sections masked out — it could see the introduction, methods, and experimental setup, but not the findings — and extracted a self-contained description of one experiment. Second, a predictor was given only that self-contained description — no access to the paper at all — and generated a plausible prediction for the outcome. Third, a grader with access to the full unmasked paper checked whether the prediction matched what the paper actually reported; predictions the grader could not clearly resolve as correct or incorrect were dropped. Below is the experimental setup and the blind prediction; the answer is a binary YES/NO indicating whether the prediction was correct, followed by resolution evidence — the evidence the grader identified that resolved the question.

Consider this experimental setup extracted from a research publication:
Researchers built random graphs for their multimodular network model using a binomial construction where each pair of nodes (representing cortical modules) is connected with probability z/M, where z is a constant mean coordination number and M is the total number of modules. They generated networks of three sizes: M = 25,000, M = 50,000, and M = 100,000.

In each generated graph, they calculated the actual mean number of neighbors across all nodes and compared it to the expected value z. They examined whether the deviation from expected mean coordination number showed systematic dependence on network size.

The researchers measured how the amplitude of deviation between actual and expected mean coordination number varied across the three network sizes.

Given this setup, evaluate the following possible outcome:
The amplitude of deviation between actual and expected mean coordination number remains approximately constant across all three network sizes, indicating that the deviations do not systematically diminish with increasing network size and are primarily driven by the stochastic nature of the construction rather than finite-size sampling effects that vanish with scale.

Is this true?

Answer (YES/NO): NO